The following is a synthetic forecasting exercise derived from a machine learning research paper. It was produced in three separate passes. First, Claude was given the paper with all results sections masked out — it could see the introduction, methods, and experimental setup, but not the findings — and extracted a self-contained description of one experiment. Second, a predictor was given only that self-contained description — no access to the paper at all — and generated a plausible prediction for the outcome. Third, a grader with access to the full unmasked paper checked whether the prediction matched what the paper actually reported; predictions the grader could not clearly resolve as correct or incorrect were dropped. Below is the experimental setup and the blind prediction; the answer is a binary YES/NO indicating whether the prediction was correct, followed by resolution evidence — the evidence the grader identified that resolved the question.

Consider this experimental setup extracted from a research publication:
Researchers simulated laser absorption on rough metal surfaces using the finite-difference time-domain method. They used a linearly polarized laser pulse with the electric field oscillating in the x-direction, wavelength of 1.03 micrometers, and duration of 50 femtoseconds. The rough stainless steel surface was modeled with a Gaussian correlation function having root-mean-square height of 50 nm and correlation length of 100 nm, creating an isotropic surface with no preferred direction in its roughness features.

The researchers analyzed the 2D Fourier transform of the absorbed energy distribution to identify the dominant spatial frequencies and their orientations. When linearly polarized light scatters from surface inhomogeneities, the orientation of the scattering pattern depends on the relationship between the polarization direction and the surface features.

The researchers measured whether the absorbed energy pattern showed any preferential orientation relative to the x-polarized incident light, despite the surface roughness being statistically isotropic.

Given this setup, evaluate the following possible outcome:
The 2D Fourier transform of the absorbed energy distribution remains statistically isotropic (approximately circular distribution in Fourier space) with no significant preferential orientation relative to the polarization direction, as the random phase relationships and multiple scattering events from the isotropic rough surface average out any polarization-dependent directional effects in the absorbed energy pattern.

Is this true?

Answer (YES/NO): NO